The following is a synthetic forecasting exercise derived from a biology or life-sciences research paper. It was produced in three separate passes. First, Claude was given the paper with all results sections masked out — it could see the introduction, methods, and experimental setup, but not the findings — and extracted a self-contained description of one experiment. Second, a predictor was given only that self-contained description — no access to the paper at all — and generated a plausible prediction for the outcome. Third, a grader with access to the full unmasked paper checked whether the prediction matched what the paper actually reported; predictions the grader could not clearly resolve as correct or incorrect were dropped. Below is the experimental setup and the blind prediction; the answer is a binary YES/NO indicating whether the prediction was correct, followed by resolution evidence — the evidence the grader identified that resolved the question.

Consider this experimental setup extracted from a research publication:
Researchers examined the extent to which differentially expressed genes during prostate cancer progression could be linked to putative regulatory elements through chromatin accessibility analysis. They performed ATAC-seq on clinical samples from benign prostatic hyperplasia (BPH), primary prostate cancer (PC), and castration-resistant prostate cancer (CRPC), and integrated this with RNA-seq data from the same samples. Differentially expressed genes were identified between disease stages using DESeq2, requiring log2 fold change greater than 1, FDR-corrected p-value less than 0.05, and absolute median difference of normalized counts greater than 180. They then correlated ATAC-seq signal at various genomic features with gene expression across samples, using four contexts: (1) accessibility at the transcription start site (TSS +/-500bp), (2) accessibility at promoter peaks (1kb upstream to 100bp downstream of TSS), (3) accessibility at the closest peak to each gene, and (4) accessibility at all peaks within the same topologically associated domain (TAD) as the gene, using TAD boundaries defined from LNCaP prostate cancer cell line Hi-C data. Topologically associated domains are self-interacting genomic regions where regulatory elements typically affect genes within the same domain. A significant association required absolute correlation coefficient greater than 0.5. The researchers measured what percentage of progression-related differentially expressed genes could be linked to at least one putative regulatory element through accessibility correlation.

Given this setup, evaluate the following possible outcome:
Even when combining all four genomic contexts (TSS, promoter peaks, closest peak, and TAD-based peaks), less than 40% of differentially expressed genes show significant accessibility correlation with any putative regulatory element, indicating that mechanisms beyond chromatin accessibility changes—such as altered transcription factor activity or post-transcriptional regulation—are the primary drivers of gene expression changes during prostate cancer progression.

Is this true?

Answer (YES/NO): NO